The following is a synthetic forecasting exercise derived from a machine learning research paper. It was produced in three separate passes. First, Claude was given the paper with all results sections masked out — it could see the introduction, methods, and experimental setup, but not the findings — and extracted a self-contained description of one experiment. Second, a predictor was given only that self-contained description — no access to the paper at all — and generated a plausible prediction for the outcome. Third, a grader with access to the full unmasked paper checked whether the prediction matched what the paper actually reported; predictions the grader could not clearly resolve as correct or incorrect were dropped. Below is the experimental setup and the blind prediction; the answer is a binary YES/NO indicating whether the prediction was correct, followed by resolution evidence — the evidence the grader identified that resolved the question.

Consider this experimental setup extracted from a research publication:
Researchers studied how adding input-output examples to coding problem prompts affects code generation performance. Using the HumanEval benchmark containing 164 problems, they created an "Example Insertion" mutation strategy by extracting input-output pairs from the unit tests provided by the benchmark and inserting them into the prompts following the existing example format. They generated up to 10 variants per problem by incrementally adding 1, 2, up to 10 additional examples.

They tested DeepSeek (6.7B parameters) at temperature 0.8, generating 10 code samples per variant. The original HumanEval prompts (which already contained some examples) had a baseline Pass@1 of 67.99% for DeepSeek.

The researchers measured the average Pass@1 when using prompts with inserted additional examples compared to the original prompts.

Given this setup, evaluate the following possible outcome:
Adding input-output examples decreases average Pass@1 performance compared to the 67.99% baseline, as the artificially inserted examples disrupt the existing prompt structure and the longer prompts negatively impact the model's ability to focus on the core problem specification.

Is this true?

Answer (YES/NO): YES